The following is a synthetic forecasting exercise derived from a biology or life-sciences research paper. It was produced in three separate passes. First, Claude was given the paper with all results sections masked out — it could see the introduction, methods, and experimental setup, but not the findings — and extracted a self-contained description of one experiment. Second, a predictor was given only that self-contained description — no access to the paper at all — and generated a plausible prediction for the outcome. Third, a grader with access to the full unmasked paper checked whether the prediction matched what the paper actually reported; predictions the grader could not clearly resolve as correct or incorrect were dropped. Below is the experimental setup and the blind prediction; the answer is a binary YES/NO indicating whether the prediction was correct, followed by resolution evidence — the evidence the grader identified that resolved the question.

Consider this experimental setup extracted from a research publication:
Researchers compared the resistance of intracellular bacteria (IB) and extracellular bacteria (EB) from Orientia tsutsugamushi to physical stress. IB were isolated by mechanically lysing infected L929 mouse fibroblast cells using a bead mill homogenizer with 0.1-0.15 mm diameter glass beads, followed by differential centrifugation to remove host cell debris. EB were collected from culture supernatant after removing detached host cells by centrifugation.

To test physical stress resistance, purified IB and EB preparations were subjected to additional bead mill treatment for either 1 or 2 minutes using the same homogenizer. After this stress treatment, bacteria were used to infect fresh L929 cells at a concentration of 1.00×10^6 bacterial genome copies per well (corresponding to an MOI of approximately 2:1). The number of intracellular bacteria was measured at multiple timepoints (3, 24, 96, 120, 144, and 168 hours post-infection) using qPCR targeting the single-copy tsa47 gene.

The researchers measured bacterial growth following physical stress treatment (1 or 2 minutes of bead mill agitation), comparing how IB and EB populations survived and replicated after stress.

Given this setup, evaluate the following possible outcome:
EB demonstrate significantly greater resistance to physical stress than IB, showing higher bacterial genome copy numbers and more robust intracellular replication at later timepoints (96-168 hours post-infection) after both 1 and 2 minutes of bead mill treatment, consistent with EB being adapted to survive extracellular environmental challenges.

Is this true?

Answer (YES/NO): NO